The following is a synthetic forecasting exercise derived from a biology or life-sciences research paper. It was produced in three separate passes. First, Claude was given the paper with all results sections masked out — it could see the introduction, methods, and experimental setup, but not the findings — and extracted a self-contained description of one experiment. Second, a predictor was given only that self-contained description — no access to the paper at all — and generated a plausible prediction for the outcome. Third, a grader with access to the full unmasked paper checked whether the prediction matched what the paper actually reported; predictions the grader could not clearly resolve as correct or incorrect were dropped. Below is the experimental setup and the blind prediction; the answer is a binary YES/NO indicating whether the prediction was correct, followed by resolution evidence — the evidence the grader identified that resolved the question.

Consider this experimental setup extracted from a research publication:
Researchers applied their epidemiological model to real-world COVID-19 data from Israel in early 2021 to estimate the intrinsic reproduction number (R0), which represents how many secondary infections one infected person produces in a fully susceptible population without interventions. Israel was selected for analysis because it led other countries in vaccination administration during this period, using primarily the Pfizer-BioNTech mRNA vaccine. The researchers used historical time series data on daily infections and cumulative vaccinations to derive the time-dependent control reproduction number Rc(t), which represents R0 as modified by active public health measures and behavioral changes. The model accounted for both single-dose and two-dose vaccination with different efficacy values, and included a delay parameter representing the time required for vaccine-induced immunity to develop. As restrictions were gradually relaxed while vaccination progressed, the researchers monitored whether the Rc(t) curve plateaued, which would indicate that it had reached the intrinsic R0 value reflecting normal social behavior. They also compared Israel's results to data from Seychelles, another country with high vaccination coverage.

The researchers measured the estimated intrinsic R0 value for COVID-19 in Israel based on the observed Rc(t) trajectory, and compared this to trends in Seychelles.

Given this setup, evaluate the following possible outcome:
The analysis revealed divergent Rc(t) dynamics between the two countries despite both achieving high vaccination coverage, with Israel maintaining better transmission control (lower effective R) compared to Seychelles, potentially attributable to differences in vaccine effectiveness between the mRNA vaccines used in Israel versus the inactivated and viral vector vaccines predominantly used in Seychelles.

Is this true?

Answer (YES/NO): NO